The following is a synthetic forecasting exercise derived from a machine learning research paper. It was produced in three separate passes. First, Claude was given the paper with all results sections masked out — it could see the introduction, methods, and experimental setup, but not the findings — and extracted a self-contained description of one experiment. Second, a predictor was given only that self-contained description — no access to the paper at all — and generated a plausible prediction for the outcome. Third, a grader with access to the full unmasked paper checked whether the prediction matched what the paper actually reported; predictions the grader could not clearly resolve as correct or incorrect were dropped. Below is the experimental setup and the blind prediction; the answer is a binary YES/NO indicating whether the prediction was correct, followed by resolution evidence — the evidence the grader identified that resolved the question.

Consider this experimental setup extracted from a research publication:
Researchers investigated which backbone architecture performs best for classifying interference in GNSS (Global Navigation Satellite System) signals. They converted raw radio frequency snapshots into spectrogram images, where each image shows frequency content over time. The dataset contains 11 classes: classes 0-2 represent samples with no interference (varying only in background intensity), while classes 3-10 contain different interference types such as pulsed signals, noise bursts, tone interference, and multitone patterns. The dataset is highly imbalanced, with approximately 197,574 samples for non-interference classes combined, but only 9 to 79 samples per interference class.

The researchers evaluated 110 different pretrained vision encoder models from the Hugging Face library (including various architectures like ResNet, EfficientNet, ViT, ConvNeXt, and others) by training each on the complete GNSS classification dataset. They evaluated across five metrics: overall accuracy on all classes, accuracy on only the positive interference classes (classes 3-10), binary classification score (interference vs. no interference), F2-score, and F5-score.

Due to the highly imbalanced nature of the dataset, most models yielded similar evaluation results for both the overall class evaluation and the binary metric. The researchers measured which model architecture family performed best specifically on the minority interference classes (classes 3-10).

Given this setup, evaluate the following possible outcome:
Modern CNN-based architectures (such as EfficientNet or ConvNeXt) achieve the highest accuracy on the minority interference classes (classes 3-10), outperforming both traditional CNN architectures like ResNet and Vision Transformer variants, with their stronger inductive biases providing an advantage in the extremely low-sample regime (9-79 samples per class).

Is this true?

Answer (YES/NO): NO